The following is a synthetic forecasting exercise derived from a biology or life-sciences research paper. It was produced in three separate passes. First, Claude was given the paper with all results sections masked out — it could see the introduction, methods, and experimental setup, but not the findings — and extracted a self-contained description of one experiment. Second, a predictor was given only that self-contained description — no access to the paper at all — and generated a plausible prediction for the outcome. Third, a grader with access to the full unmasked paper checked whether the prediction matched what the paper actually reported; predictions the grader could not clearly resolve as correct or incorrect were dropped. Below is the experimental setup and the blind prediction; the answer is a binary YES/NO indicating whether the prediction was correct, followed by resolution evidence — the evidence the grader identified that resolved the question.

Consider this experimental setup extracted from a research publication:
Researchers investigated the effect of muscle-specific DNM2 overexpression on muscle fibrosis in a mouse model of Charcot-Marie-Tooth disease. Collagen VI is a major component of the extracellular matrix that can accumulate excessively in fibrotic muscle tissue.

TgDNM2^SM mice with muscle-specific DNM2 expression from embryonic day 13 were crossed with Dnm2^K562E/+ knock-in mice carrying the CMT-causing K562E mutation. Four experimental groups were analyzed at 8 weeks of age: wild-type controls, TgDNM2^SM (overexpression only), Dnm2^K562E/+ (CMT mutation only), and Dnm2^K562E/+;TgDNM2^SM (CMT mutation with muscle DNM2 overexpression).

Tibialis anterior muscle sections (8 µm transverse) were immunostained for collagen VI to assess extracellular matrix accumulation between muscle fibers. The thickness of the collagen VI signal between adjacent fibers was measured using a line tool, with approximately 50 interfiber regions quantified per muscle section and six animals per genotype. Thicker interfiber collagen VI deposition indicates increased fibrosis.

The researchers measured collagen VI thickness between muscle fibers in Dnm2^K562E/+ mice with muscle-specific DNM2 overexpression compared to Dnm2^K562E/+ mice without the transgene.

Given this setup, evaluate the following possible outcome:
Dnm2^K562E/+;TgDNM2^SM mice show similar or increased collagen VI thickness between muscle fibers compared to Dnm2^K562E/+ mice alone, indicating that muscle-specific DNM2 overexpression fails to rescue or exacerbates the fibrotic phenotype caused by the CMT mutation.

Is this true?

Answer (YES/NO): NO